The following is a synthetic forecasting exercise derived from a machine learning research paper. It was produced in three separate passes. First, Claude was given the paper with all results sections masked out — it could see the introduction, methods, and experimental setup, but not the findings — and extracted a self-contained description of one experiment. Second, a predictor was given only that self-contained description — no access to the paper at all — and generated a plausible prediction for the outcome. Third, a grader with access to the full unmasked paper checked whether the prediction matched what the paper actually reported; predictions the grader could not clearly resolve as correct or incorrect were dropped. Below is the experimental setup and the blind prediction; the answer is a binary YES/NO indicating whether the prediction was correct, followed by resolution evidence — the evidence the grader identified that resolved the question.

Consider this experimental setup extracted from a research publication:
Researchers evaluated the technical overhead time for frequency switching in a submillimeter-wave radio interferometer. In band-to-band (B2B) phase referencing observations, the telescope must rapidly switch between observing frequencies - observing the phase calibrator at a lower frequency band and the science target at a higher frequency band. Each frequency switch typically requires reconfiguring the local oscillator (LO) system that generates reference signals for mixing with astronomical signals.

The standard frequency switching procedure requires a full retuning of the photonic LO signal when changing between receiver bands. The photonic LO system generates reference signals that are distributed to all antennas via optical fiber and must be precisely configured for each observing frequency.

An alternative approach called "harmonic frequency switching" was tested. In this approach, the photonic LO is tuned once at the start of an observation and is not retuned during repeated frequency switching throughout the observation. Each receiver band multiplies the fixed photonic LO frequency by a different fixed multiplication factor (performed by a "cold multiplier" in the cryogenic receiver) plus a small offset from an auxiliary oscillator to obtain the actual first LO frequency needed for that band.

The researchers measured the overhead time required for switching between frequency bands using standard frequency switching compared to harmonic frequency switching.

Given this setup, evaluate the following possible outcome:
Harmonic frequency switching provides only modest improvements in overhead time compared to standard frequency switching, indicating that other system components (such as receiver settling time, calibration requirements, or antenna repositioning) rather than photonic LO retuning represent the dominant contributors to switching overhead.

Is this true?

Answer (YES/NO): NO